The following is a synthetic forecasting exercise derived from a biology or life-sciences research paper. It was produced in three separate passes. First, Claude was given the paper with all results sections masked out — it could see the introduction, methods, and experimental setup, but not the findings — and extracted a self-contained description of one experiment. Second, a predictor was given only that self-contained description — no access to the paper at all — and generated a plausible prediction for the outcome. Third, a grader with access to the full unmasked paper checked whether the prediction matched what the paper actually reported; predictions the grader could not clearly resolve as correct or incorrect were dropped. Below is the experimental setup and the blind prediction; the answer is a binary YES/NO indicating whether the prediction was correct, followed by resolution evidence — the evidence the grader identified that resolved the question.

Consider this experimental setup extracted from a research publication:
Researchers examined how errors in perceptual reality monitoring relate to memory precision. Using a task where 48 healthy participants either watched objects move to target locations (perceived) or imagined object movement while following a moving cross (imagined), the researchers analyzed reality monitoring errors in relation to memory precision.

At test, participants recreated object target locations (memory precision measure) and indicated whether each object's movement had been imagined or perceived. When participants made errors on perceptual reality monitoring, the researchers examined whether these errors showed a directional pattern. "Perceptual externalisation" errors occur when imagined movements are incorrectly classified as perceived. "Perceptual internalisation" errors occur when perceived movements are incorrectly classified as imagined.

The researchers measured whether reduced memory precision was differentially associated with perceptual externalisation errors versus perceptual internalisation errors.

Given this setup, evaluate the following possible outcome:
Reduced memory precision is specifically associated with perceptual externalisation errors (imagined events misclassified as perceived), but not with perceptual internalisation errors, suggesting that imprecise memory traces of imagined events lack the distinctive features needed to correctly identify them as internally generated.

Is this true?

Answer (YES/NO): NO